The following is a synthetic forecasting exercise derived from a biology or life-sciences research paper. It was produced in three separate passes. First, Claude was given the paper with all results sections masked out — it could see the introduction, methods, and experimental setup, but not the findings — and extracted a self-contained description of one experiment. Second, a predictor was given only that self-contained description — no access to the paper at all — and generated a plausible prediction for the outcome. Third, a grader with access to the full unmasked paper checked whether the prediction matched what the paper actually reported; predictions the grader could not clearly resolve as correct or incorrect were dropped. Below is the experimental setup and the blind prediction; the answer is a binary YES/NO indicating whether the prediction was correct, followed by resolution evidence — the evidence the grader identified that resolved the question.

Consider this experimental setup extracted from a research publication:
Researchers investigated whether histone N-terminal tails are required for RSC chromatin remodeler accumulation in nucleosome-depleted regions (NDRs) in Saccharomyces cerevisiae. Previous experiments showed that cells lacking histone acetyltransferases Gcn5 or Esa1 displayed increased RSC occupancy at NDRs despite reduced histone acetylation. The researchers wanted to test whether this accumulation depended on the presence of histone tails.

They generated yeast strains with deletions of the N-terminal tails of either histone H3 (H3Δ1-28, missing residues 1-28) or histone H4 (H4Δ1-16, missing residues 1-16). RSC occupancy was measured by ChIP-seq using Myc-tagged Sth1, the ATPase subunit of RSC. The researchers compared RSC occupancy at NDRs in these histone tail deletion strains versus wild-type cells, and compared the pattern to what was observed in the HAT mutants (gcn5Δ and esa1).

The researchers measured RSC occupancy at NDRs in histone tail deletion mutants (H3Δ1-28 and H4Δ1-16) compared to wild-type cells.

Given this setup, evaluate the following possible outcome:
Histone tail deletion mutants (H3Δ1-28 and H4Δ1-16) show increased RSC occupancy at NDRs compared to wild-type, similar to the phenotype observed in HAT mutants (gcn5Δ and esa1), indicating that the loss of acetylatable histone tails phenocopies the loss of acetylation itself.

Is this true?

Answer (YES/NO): NO